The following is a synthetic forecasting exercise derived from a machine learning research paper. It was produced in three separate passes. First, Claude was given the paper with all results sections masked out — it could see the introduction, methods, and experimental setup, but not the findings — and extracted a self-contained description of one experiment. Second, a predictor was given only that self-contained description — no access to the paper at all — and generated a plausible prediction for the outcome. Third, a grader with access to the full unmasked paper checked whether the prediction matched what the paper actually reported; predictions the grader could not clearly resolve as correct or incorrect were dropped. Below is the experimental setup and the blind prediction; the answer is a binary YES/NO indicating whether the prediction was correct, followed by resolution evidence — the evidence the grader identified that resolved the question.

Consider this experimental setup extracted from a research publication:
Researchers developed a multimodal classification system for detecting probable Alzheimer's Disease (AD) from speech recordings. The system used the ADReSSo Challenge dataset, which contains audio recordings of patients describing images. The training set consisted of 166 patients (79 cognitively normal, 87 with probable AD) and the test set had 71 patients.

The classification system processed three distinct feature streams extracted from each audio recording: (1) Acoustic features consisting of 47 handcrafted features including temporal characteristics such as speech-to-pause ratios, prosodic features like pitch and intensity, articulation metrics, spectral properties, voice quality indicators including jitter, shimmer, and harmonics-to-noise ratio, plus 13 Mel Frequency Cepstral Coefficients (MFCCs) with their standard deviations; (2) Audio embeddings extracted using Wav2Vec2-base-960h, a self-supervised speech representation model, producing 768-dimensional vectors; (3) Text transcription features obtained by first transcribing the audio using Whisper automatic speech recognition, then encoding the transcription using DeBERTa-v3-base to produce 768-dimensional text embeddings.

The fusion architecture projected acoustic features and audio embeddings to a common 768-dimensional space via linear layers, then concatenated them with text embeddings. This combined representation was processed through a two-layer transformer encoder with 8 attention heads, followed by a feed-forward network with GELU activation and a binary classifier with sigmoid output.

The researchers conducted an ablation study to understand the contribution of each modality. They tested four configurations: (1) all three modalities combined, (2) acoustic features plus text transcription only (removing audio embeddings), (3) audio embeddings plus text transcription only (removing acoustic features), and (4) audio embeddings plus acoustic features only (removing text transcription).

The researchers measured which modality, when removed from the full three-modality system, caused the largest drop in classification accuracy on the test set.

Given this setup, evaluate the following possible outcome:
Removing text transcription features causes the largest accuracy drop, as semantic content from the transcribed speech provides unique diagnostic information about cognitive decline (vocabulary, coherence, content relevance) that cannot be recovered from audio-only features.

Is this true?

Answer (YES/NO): YES